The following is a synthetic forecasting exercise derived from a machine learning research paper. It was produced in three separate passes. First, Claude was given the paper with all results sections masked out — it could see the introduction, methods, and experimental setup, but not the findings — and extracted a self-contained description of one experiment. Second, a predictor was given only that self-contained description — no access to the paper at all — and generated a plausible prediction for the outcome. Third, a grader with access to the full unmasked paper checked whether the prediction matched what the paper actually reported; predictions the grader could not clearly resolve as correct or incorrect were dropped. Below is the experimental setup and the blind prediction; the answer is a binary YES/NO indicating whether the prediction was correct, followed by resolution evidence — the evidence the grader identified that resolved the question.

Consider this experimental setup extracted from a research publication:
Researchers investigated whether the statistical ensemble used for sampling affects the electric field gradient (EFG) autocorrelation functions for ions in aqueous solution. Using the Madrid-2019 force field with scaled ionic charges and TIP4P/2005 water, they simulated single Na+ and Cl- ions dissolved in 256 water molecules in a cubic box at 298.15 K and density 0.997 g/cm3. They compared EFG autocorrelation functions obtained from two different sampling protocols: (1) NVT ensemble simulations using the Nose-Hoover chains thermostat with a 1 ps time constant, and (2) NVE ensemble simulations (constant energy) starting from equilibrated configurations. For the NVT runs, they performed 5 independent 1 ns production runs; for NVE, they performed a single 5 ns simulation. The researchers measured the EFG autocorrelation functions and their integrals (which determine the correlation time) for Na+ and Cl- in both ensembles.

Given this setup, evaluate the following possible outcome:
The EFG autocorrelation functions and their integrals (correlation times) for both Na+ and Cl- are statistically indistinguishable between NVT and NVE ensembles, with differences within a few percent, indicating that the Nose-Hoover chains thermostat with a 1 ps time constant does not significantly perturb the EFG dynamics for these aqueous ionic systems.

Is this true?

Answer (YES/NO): YES